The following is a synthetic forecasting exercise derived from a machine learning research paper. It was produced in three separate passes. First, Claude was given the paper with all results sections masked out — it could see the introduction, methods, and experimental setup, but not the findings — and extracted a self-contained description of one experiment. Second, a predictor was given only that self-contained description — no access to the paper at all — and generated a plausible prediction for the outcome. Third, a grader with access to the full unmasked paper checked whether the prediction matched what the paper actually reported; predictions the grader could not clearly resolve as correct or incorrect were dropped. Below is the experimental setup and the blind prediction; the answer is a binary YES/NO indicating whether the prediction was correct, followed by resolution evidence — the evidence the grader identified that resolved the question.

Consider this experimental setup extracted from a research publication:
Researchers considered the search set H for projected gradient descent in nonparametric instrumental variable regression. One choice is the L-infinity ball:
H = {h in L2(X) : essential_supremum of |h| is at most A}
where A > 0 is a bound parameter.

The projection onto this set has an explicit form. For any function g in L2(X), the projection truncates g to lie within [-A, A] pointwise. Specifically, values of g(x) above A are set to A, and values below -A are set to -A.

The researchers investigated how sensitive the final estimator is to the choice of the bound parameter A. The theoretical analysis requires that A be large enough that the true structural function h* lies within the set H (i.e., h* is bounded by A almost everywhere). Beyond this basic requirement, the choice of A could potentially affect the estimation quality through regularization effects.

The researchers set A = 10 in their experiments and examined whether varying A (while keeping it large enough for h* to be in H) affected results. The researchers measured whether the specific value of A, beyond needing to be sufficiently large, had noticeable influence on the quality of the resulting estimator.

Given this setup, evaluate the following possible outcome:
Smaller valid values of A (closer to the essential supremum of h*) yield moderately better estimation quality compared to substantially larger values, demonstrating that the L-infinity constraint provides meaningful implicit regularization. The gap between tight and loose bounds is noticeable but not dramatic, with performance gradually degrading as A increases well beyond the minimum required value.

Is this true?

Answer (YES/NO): NO